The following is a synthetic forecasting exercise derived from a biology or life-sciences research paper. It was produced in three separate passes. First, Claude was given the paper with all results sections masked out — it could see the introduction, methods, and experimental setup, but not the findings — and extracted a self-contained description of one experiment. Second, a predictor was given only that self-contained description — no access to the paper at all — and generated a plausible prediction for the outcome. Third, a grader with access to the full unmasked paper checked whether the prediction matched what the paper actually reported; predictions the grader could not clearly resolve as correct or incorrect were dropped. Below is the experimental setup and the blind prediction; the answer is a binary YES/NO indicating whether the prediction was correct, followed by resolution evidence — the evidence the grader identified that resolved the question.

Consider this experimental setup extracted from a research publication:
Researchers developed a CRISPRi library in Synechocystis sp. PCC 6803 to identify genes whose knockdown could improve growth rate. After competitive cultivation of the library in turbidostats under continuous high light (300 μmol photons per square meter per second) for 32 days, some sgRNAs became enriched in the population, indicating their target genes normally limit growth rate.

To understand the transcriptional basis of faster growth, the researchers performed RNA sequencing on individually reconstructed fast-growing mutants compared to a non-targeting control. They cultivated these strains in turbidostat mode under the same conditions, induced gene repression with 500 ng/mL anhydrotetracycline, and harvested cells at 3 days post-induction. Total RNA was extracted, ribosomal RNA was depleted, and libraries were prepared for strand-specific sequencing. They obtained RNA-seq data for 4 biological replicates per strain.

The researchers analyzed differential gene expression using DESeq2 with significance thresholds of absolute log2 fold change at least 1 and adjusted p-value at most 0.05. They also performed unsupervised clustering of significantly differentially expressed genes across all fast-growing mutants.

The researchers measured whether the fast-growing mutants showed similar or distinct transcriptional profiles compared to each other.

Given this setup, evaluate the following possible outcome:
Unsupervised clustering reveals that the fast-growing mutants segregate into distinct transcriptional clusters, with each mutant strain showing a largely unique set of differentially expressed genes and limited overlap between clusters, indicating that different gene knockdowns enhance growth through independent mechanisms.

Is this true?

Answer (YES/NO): NO